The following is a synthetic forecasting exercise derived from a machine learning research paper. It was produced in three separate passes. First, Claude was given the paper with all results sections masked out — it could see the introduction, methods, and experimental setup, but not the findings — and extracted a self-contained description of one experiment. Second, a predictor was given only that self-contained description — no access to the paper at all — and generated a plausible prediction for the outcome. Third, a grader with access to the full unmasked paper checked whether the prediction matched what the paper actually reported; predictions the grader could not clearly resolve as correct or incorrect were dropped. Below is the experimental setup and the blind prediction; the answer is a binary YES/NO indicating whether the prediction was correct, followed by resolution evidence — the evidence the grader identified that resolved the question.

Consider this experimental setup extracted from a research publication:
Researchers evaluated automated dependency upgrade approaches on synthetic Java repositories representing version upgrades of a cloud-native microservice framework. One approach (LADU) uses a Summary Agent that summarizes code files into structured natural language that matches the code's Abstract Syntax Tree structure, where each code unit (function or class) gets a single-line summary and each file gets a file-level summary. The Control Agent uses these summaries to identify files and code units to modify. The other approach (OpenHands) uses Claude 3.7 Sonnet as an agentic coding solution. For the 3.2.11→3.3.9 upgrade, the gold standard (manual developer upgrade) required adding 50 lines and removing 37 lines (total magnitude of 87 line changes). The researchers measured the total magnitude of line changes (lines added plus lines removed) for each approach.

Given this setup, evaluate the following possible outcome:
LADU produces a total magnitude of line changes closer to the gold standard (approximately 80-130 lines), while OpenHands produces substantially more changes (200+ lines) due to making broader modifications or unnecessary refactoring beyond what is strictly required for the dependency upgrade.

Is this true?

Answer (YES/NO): NO